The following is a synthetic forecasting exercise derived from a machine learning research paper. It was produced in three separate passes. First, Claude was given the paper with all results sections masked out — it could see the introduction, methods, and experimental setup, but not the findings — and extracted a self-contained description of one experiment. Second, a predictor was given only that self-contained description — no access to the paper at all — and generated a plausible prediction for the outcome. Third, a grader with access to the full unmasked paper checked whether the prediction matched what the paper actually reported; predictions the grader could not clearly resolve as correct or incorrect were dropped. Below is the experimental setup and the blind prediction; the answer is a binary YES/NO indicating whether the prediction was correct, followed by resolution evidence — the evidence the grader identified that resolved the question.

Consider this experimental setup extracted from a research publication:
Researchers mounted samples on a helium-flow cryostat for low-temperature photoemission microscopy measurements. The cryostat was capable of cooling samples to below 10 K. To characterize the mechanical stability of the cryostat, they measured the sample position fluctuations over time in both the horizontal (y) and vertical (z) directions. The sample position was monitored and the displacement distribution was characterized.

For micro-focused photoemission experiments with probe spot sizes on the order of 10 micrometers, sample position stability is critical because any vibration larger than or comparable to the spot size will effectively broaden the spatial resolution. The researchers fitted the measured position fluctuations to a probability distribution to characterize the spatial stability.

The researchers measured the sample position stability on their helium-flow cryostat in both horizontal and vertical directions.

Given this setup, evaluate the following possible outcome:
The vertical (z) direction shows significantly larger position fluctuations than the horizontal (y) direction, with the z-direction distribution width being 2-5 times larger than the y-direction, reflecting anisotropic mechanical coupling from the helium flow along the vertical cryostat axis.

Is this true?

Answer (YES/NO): NO